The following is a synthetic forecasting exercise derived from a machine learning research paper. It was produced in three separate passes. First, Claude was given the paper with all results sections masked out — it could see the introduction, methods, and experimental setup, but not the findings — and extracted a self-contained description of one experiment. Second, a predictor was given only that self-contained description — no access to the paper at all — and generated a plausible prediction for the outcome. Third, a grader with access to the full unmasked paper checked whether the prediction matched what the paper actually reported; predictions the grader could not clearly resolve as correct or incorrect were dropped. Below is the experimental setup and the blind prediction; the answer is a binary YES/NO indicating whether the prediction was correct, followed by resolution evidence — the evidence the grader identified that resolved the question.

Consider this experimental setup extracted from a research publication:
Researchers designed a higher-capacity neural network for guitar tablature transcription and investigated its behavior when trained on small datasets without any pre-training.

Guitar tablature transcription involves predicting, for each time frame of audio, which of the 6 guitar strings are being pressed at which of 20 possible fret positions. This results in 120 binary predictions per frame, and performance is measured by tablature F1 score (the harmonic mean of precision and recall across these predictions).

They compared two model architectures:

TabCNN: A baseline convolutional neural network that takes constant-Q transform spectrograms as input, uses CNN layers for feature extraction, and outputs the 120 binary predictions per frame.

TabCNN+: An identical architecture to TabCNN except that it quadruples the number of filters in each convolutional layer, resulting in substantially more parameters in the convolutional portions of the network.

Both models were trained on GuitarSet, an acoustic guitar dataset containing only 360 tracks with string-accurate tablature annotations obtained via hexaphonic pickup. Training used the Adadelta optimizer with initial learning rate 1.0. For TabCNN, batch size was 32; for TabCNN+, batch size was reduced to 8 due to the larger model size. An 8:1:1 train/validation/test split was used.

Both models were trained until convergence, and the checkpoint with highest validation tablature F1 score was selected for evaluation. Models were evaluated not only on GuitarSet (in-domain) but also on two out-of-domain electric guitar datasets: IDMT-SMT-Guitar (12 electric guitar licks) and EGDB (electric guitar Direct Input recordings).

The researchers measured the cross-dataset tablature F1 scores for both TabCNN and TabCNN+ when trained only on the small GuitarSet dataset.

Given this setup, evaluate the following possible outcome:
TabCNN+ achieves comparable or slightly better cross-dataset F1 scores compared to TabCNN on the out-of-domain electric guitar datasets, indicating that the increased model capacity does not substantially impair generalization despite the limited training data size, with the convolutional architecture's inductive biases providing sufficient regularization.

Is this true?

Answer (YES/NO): NO